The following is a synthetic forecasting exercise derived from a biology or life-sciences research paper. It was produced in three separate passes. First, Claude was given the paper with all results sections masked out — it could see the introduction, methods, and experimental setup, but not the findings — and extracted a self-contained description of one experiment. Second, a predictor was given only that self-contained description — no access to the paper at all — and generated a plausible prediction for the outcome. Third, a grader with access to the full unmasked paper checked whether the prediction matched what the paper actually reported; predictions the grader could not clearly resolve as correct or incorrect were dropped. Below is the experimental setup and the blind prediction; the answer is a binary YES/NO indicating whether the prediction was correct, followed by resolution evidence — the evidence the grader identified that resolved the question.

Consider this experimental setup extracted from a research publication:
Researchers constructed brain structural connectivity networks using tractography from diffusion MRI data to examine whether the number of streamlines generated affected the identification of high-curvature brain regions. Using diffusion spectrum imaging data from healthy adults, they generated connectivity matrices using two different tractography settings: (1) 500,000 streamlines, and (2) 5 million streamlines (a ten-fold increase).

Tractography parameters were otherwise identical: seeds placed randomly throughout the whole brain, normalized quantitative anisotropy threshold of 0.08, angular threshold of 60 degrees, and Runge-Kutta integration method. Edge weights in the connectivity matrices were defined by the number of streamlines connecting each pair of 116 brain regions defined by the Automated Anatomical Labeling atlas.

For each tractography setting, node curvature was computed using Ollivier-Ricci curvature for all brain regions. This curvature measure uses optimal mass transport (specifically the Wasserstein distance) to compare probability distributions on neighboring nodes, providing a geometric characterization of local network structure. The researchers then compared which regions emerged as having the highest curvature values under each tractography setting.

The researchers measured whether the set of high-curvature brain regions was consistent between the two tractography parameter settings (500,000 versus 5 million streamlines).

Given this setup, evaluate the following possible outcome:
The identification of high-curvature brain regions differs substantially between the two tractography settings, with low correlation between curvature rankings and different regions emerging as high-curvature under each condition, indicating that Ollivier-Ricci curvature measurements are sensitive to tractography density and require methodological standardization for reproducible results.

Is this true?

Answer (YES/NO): NO